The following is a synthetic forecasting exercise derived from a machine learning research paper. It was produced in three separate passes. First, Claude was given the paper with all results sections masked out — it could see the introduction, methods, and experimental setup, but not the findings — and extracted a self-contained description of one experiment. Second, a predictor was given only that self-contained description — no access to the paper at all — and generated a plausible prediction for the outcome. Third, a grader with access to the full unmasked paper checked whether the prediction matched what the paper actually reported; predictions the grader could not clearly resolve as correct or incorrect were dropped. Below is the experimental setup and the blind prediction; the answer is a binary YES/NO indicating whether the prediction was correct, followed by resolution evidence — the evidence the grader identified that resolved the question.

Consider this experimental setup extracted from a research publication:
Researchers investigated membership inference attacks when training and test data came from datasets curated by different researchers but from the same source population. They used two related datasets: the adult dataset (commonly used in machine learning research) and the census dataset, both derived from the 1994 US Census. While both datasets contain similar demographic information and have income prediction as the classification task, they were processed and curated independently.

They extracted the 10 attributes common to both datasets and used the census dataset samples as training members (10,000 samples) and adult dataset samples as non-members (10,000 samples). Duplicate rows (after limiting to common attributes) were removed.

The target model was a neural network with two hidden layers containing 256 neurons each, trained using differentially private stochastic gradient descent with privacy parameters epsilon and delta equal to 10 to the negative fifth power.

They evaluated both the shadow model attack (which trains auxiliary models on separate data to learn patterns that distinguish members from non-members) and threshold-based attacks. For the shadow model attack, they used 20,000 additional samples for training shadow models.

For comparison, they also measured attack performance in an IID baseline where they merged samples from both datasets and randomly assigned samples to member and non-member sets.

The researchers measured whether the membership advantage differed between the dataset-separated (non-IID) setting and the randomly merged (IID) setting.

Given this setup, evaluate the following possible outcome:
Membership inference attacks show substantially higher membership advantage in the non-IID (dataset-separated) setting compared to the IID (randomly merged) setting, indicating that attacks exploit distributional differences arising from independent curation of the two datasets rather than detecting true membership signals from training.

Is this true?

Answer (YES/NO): YES